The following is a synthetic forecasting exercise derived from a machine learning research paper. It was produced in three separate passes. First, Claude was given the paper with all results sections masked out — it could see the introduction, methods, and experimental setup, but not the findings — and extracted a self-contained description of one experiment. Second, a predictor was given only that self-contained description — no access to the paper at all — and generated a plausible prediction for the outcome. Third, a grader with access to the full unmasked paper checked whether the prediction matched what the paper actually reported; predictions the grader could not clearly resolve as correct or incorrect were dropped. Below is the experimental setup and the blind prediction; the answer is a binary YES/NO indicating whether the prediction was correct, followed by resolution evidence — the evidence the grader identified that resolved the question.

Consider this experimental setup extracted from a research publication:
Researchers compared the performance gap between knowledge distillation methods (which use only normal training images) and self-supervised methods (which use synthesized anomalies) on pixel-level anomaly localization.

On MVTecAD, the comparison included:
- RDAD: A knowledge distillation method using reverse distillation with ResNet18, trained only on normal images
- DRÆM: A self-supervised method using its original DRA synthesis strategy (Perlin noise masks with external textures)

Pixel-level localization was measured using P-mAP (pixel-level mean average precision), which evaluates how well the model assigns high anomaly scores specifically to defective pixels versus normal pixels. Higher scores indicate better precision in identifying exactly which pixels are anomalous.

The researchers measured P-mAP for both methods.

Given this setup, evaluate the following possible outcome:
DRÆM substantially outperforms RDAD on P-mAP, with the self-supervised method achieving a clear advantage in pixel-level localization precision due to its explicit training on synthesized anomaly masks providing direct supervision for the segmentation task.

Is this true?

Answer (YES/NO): YES